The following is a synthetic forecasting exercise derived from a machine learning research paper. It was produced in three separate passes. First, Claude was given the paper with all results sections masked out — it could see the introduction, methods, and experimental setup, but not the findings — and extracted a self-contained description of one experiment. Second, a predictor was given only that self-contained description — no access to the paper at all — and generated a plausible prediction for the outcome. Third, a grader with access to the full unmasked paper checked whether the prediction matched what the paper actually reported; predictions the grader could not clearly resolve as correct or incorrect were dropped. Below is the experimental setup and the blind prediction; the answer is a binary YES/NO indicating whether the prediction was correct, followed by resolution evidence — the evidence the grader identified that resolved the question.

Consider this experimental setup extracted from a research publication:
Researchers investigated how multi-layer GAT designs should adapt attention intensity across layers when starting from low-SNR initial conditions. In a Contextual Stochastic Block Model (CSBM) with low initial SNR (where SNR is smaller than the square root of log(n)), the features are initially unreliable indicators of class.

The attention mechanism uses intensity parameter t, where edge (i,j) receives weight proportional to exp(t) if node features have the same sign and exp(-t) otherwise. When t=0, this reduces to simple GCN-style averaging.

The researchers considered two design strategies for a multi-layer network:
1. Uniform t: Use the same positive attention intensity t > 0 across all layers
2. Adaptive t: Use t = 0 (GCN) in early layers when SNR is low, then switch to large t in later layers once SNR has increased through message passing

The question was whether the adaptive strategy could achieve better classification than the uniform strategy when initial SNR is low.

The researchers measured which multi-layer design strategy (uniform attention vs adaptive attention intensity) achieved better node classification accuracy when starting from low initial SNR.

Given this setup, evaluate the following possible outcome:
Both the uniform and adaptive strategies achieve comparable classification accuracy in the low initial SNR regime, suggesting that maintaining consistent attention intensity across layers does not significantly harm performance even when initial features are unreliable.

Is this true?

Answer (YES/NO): NO